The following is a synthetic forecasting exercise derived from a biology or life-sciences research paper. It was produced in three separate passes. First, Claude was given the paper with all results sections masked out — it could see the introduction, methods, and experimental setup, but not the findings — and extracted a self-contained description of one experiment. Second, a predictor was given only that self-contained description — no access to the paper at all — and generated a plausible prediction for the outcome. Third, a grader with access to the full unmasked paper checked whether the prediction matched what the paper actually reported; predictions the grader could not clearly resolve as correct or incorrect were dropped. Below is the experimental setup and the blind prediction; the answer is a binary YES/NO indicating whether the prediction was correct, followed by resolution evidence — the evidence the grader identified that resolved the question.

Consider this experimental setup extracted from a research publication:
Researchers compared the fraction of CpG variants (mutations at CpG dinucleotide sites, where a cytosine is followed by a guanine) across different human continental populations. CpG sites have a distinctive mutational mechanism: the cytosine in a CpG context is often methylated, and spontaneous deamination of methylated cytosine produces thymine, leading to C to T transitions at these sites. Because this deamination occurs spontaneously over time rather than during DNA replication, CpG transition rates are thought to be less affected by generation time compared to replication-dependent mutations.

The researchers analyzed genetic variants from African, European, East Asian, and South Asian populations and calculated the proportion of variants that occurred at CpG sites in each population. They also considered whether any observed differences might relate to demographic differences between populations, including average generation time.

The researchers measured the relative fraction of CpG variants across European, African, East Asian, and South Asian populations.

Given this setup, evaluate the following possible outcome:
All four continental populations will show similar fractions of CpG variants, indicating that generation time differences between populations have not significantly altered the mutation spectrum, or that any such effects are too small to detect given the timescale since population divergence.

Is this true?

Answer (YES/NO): NO